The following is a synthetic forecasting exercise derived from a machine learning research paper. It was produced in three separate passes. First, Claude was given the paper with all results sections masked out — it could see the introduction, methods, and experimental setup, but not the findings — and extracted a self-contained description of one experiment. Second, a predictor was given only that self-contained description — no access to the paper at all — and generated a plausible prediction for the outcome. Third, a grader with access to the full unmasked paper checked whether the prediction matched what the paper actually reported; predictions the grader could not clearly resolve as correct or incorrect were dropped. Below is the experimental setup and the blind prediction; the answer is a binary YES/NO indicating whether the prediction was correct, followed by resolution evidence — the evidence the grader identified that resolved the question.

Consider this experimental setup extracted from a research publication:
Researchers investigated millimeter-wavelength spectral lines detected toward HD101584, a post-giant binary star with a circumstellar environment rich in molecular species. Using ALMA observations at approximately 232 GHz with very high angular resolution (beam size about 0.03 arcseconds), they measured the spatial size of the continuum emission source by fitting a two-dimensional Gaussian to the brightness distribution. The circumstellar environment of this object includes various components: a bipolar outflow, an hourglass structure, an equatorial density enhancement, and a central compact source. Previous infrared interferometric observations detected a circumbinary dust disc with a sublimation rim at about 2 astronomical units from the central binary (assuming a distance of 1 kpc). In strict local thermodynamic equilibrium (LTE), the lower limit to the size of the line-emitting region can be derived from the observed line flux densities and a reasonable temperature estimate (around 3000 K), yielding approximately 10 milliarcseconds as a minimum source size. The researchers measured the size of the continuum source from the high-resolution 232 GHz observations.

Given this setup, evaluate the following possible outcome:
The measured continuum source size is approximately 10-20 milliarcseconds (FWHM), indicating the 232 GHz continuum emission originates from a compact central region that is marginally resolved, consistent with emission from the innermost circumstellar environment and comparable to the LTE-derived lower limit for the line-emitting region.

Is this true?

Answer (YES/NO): YES